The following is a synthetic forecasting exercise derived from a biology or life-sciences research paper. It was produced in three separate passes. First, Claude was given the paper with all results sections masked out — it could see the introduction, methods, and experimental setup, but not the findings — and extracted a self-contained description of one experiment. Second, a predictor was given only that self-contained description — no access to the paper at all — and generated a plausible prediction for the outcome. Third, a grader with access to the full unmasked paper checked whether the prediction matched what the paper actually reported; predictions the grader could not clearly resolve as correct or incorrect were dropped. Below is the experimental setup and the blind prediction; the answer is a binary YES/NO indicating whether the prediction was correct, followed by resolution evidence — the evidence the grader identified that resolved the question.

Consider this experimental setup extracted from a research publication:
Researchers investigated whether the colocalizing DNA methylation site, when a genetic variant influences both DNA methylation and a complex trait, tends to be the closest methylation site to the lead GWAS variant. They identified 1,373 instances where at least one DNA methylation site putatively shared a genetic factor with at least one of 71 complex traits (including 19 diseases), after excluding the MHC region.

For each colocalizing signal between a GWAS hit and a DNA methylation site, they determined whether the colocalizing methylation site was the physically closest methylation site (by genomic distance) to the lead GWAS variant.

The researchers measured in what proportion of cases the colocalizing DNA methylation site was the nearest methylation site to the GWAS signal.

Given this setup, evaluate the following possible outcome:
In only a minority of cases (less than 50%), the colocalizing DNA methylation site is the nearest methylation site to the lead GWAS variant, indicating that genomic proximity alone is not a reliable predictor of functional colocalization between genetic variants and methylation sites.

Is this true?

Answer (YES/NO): YES